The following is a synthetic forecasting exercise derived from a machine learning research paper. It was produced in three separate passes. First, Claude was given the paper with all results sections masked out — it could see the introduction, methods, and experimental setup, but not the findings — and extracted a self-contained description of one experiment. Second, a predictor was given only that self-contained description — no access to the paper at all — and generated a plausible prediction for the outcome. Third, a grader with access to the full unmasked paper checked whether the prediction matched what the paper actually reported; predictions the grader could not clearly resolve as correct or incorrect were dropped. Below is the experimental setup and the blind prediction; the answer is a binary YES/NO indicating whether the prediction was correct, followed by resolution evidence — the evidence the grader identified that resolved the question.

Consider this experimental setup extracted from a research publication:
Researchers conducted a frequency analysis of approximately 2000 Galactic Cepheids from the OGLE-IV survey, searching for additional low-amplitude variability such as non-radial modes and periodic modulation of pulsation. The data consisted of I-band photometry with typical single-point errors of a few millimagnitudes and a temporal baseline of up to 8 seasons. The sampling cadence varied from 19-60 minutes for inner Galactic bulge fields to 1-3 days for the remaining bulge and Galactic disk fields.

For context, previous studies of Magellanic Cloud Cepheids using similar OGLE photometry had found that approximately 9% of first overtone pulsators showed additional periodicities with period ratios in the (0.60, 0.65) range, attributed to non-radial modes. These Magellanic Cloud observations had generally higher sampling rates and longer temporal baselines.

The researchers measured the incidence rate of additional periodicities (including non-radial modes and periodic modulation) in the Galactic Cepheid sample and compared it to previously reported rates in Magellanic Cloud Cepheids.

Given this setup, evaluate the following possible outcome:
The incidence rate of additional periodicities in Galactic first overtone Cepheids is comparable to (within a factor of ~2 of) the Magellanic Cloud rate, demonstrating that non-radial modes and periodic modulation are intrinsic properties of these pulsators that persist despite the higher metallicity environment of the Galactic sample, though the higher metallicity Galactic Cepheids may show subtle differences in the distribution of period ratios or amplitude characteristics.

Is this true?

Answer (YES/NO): NO